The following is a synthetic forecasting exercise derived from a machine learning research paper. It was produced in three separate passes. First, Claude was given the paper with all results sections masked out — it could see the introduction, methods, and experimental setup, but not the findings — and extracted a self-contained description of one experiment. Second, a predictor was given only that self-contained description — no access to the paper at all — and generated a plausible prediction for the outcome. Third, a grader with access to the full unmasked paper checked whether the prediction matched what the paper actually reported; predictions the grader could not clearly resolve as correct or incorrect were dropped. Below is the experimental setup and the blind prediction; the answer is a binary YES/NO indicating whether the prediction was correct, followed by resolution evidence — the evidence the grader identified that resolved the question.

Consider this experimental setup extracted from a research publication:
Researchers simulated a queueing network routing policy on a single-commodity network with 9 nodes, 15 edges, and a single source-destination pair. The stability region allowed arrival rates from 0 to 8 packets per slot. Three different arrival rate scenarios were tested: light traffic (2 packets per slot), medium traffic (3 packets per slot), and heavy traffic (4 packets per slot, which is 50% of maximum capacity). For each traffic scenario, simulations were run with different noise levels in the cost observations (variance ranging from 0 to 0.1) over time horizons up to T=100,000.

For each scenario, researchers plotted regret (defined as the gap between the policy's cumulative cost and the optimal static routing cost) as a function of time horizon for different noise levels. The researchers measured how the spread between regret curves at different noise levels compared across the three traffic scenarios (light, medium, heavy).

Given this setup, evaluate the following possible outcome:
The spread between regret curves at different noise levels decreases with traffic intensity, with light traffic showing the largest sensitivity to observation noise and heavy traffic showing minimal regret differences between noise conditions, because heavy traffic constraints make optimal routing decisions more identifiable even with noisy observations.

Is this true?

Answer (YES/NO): YES